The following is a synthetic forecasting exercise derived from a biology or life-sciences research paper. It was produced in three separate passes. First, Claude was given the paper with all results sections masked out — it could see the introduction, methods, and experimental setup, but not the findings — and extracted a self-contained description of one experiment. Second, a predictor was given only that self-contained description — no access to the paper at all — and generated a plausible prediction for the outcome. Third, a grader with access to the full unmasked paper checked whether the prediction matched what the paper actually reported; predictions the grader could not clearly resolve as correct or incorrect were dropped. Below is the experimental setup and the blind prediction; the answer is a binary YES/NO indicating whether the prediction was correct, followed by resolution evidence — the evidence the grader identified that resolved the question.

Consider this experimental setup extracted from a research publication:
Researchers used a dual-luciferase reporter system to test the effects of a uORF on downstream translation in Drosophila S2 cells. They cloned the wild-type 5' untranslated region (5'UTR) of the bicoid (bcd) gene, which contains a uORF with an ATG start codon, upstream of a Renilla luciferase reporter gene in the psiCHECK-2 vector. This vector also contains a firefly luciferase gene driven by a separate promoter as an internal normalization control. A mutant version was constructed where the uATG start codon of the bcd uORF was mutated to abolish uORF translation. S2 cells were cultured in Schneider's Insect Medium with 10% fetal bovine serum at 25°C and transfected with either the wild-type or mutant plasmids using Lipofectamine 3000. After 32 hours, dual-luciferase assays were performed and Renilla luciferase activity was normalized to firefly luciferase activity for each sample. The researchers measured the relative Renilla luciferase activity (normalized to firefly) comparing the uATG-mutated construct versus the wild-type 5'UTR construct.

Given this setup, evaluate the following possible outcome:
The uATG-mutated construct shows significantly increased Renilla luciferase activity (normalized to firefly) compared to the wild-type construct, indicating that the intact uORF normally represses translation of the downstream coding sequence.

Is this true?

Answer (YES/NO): YES